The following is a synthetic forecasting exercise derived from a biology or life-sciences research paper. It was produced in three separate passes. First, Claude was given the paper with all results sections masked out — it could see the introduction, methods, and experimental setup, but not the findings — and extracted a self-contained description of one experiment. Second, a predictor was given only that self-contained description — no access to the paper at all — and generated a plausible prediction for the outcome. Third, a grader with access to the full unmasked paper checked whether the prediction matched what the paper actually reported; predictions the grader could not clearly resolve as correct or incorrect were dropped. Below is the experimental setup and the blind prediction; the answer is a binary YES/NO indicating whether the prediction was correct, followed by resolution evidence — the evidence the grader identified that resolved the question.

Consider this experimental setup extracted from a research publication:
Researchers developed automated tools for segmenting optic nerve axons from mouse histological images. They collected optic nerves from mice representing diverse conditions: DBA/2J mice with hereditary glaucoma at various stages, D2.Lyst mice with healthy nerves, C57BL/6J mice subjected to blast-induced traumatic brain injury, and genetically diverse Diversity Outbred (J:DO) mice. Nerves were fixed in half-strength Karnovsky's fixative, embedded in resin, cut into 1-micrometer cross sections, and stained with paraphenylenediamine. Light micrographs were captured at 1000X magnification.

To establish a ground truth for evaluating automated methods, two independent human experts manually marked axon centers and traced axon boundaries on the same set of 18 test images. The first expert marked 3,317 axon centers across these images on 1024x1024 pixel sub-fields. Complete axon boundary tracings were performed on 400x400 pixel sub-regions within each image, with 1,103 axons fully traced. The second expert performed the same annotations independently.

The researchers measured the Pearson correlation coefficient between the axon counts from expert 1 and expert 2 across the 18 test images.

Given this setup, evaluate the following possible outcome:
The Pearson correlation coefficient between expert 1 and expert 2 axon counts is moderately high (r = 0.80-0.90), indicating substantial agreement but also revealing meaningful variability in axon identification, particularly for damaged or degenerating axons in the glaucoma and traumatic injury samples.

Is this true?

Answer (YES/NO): NO